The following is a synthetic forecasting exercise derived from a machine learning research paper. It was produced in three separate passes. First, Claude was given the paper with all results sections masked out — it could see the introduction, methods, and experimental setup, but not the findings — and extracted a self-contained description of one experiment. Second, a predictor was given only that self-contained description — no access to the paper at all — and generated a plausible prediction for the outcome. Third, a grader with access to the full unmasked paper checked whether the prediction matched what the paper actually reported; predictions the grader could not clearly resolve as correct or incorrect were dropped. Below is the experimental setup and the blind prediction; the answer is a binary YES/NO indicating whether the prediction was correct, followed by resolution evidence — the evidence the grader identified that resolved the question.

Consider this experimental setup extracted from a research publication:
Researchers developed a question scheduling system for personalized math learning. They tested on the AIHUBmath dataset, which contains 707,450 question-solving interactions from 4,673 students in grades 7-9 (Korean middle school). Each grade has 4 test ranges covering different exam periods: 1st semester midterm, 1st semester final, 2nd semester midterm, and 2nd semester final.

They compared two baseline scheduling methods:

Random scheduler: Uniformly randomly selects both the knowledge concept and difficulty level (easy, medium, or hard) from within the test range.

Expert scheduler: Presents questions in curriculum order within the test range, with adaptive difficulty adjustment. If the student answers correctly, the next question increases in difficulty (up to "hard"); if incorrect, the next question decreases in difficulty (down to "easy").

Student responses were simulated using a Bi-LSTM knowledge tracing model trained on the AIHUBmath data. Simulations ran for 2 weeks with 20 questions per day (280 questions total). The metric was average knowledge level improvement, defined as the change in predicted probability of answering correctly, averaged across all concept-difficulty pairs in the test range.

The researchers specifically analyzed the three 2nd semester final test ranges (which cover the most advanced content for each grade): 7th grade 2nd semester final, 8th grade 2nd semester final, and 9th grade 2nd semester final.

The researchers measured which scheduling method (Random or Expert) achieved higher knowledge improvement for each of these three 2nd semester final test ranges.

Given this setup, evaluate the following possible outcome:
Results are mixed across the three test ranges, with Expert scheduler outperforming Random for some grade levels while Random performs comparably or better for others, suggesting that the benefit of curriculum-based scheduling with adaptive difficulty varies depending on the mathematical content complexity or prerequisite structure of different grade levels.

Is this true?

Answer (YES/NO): YES